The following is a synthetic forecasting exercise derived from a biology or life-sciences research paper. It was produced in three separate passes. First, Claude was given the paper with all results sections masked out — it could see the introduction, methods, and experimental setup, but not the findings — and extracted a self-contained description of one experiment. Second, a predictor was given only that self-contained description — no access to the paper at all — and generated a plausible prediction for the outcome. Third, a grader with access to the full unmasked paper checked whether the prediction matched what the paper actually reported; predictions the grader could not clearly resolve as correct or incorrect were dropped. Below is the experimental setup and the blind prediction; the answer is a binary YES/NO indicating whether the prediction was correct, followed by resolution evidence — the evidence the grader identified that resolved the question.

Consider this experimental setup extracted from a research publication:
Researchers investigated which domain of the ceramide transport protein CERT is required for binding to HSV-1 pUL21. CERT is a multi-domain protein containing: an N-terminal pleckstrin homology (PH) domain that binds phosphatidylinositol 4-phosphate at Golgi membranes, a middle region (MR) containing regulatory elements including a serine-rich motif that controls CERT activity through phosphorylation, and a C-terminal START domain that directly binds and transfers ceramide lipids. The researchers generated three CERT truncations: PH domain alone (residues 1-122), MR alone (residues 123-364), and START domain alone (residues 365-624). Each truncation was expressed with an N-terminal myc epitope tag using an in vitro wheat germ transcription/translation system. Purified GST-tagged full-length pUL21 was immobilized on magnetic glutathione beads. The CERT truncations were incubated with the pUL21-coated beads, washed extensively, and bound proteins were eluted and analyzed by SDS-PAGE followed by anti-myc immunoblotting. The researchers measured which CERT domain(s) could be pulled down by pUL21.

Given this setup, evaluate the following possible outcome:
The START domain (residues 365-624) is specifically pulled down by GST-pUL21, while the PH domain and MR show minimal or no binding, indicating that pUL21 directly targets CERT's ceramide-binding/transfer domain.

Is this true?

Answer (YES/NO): NO